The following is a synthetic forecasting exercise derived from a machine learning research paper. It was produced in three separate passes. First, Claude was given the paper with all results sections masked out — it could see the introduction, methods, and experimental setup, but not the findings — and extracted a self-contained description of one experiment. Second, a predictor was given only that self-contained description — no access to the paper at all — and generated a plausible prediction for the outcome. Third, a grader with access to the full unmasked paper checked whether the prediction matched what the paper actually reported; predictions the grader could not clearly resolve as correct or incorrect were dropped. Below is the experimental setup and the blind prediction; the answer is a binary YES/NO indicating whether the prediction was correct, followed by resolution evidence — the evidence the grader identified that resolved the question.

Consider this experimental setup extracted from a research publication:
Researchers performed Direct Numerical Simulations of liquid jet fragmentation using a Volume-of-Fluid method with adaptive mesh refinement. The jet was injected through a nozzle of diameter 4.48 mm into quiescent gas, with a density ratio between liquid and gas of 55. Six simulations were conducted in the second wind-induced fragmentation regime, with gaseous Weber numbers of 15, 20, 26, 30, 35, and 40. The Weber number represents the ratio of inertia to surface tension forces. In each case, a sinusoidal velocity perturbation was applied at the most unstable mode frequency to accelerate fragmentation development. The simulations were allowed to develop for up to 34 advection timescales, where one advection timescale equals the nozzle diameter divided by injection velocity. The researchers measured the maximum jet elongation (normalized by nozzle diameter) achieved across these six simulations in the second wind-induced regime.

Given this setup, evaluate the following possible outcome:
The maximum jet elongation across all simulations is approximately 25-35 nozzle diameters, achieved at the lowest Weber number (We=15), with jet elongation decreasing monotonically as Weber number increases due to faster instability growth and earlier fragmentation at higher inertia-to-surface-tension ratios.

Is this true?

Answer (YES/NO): NO